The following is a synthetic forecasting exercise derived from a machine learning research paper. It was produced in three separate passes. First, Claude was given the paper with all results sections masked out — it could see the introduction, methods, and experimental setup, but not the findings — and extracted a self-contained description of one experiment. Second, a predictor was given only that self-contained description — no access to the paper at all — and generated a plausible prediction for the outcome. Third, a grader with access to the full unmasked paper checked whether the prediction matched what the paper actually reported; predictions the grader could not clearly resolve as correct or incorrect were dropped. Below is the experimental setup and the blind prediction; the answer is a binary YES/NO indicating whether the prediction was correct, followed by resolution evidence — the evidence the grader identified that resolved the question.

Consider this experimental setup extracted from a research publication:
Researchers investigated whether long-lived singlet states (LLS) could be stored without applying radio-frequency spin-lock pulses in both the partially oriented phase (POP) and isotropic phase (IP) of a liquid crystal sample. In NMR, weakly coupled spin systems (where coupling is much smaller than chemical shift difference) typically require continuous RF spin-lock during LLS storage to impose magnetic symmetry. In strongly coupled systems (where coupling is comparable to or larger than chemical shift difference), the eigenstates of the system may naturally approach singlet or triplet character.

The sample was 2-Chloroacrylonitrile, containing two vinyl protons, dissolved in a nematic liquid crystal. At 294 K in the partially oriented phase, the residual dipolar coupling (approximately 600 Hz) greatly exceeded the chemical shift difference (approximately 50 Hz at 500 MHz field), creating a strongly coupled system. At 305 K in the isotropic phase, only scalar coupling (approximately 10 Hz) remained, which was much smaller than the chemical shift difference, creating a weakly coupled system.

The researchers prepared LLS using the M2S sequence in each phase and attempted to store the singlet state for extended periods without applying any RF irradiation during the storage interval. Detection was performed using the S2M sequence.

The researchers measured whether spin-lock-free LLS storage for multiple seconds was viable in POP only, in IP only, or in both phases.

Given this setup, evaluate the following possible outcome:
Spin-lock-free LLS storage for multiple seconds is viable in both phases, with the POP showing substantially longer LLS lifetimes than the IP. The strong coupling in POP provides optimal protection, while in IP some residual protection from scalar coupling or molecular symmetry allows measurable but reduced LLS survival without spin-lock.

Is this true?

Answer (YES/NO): NO